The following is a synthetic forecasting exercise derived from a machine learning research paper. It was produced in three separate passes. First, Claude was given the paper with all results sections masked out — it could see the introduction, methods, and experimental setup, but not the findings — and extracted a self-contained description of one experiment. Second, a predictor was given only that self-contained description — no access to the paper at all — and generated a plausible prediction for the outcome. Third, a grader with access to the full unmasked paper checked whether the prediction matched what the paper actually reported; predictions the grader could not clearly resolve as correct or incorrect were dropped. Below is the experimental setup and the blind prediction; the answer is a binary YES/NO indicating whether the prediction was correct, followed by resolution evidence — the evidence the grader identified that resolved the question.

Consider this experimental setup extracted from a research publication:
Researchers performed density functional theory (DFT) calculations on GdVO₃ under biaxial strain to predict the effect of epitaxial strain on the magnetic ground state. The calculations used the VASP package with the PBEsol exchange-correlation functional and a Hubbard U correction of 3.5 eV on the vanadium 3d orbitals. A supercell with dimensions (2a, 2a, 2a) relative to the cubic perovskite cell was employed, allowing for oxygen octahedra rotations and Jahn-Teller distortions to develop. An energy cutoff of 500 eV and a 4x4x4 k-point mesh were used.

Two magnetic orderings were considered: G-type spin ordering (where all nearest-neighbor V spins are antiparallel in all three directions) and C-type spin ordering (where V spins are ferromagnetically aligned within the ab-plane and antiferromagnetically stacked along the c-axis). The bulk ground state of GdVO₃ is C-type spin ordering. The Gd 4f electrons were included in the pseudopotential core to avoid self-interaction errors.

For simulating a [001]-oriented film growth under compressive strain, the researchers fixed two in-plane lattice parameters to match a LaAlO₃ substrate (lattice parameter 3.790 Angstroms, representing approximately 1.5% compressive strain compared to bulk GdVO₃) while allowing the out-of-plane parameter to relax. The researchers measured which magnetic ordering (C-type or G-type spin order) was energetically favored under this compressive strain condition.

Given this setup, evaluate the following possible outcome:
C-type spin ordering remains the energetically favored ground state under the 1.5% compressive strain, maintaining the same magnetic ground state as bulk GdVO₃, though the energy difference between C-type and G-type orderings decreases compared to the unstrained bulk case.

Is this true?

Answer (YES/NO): NO